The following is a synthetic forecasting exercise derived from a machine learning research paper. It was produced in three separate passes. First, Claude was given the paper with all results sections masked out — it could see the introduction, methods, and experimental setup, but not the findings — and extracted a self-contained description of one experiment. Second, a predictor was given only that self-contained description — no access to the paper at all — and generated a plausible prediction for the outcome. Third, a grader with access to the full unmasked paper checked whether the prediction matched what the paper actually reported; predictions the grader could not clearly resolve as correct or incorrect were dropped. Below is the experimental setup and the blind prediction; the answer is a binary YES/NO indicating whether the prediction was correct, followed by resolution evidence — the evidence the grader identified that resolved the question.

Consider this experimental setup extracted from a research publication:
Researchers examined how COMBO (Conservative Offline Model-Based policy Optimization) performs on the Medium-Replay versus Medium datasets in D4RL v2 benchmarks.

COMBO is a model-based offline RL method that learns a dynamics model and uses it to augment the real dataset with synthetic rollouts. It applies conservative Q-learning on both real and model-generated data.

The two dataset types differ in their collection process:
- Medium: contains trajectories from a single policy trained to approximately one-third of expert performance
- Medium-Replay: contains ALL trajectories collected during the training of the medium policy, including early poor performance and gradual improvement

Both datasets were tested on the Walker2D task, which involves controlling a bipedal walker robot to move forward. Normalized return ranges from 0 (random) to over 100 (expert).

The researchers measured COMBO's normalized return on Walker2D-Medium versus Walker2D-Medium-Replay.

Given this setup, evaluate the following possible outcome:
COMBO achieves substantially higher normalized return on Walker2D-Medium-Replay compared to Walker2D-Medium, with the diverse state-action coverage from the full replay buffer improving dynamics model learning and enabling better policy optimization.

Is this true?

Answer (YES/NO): NO